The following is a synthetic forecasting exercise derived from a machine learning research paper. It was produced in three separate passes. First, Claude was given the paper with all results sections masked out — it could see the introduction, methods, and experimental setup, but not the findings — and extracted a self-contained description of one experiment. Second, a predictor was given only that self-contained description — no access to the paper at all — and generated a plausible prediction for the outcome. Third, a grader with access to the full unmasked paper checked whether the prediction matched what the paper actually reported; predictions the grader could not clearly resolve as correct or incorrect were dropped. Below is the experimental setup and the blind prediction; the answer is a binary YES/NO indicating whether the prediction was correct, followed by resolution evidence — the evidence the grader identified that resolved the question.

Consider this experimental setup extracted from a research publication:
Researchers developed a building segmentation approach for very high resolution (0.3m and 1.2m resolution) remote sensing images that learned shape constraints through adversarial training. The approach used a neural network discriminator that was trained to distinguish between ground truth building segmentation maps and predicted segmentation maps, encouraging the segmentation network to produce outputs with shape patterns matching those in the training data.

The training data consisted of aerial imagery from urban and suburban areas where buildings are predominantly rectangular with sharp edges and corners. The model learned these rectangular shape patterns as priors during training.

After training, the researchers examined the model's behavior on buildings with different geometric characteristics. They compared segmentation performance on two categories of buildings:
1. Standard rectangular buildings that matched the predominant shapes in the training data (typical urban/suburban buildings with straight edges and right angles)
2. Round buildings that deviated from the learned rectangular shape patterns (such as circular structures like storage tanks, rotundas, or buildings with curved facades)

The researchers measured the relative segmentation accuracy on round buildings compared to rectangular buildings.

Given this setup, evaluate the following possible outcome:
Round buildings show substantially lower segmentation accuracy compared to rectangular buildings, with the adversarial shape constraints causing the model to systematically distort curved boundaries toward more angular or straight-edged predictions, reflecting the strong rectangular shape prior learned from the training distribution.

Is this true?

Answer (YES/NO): YES